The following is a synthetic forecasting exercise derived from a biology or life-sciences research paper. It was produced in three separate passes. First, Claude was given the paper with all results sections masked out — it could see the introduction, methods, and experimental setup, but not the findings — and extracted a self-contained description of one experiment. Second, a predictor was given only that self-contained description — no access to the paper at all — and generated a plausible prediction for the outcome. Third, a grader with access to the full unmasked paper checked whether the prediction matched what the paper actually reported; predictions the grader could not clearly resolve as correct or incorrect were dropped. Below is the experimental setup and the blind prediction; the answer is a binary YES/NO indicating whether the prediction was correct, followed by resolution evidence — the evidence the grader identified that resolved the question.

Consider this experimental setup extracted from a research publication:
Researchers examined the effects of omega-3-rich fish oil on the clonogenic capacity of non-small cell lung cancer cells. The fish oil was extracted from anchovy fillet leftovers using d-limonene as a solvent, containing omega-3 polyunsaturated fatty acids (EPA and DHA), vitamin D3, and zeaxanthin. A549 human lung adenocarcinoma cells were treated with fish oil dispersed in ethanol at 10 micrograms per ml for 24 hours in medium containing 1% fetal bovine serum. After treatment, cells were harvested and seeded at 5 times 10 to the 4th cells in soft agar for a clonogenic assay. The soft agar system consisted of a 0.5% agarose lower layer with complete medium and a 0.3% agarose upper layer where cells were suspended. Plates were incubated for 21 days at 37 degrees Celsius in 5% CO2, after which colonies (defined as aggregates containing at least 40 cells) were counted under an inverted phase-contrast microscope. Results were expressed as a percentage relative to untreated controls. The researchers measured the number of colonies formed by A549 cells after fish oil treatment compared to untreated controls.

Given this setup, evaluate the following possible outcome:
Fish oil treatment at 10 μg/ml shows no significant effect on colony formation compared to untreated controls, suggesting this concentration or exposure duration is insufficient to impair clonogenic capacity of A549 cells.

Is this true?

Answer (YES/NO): YES